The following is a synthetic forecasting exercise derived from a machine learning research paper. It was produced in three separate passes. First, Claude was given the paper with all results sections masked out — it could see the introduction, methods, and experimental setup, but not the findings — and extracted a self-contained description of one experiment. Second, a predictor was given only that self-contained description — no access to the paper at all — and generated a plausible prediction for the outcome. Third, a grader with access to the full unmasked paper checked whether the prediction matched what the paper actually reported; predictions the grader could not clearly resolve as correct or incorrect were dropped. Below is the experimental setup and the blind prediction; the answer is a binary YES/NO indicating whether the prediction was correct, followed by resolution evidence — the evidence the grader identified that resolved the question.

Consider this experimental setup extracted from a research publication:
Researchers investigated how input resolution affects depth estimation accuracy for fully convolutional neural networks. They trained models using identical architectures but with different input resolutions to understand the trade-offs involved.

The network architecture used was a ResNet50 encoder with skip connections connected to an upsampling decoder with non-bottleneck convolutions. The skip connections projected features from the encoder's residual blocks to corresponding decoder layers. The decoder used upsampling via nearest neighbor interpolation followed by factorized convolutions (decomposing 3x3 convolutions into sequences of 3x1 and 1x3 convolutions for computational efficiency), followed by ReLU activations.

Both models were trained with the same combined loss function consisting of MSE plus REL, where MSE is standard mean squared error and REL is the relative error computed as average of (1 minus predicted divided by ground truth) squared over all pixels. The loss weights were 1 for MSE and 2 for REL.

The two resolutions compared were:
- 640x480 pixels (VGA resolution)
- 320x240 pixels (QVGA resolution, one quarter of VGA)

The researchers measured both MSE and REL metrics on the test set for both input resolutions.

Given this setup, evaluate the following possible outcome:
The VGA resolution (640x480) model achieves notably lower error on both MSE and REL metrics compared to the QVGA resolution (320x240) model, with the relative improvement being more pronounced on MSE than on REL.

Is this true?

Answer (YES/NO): NO